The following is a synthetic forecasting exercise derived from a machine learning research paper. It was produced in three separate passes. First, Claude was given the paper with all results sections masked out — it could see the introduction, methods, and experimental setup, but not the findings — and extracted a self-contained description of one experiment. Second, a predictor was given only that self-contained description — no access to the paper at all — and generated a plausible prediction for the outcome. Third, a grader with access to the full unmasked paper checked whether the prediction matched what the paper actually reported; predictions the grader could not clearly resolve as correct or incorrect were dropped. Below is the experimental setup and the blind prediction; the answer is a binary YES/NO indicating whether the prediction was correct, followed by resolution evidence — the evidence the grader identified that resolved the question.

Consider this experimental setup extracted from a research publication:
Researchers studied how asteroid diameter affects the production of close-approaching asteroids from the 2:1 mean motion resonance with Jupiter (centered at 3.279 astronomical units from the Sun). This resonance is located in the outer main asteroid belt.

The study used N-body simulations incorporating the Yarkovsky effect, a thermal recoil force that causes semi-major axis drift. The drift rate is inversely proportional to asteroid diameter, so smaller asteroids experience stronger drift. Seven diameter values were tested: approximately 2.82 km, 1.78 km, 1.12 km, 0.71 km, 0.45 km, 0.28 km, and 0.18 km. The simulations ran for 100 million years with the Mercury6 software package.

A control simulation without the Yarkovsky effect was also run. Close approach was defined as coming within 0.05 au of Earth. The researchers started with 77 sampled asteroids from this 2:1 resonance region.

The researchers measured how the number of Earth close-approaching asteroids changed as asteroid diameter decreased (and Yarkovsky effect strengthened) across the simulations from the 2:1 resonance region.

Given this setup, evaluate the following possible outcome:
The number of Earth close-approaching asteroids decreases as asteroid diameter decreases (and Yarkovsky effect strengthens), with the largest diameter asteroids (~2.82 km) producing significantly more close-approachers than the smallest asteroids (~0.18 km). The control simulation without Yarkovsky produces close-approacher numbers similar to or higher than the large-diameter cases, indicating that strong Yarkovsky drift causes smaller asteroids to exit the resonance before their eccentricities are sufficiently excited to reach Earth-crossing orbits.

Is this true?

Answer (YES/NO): NO